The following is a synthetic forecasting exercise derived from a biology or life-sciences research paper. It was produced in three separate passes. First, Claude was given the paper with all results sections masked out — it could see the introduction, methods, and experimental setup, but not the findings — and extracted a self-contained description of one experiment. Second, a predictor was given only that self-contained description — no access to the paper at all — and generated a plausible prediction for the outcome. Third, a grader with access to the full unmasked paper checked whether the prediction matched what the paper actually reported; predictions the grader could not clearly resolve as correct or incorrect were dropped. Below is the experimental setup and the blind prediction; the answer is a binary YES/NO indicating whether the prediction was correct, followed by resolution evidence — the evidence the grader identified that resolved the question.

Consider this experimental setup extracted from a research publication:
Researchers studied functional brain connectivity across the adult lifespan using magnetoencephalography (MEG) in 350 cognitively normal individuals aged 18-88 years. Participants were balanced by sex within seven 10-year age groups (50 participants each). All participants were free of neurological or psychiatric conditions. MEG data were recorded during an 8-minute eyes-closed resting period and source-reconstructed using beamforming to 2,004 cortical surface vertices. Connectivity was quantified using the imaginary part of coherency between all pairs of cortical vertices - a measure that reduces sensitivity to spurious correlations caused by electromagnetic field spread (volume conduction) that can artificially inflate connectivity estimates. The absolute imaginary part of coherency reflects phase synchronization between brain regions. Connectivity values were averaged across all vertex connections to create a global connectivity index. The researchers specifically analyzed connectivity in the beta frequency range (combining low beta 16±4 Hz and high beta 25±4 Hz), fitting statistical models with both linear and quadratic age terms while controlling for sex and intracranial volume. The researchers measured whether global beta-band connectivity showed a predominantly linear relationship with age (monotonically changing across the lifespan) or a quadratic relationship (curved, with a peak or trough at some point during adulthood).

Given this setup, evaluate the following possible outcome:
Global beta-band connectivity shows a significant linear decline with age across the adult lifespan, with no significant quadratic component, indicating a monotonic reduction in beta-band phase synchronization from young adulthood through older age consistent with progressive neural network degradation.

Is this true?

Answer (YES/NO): NO